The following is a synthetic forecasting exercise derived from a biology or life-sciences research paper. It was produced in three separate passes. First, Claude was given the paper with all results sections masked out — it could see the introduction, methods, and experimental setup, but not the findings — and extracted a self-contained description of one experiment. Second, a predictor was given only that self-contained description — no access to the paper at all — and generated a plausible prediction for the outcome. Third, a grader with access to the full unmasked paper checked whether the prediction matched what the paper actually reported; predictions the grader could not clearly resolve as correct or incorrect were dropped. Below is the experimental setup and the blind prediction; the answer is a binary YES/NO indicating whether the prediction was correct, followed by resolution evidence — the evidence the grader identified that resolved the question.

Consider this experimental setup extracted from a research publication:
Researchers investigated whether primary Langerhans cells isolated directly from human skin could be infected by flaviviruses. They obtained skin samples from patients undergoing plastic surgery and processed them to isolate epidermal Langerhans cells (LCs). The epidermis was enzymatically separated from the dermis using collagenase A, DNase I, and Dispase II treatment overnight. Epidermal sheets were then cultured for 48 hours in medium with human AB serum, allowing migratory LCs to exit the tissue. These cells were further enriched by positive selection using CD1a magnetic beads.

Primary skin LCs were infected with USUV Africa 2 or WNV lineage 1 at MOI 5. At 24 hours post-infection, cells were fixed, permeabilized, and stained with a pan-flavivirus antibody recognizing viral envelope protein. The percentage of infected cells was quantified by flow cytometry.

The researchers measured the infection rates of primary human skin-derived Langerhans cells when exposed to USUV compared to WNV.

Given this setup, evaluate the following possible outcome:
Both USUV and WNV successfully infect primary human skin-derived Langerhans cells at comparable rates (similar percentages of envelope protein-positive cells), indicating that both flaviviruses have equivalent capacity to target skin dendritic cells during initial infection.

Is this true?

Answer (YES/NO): NO